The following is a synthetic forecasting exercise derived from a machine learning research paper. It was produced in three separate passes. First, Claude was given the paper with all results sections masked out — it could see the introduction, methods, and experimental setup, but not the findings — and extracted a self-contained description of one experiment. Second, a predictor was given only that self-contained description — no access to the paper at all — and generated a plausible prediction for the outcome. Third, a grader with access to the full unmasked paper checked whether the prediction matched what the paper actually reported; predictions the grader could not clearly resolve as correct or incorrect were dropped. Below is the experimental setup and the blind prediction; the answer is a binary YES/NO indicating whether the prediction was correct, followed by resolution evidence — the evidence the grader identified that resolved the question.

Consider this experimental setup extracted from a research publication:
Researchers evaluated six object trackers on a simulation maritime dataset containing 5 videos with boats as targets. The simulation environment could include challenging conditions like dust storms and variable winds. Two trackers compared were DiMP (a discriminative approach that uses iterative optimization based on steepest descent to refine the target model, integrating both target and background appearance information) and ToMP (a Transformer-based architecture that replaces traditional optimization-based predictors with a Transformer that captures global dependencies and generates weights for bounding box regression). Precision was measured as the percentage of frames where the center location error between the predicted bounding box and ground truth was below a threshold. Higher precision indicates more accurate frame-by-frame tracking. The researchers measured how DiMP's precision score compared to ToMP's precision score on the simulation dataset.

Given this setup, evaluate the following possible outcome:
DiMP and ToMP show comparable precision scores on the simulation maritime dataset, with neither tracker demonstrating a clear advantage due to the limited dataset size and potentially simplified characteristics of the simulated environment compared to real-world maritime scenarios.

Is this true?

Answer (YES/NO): NO